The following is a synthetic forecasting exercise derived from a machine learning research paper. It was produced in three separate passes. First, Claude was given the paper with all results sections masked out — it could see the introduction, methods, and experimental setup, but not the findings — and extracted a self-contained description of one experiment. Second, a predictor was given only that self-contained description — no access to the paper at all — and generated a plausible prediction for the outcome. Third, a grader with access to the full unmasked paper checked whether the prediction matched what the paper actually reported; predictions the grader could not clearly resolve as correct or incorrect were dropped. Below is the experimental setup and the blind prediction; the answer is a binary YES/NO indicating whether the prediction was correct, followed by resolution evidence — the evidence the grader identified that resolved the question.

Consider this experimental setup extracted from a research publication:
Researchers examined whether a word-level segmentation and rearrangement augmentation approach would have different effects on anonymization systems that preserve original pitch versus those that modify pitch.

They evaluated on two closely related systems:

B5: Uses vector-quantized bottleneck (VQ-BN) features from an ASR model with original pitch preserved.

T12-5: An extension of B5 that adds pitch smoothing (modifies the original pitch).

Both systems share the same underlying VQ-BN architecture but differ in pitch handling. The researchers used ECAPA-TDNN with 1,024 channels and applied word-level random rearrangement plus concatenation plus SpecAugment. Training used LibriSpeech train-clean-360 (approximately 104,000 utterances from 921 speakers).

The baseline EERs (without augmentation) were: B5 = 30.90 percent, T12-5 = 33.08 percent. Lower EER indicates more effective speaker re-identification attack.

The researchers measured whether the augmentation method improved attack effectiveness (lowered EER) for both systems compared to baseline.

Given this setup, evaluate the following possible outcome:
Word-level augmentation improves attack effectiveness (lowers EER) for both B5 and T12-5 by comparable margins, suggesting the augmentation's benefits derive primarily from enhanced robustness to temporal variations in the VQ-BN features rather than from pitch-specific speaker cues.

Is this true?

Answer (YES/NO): NO